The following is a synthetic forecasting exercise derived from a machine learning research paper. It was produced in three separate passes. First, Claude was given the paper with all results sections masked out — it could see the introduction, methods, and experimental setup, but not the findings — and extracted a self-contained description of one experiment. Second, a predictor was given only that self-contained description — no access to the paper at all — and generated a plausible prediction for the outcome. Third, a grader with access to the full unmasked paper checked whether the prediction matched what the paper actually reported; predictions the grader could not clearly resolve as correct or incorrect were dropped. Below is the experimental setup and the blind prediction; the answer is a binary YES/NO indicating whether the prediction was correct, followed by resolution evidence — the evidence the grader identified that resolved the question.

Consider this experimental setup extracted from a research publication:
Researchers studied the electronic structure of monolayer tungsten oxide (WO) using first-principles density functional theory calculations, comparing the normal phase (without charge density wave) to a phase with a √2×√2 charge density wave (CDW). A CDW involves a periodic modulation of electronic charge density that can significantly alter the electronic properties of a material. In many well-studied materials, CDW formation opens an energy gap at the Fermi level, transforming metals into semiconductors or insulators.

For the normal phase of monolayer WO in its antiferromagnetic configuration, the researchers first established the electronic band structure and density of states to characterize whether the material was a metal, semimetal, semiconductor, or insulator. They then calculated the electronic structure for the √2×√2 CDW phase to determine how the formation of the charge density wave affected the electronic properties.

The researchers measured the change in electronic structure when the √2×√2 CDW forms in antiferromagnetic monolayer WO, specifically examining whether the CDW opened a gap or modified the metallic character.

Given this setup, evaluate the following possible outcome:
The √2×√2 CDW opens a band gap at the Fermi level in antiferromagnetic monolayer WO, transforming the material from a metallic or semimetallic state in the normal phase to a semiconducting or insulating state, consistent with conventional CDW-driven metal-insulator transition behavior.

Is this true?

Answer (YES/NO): NO